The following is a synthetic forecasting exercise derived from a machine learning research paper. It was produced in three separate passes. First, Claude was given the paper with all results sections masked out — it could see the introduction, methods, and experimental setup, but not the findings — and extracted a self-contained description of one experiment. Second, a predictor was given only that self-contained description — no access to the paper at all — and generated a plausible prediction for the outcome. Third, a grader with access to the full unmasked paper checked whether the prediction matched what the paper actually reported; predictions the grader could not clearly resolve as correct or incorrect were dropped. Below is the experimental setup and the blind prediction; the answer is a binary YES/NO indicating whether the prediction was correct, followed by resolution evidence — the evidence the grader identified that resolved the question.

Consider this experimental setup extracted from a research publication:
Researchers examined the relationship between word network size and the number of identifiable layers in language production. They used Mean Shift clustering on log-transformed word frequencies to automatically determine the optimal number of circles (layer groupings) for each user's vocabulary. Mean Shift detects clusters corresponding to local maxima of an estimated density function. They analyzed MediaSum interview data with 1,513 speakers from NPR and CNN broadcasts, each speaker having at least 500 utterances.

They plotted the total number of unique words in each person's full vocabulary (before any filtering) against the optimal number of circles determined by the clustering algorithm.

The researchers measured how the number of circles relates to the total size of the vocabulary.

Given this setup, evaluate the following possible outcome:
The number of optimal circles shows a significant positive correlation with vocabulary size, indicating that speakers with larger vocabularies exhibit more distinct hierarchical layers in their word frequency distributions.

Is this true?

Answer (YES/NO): NO